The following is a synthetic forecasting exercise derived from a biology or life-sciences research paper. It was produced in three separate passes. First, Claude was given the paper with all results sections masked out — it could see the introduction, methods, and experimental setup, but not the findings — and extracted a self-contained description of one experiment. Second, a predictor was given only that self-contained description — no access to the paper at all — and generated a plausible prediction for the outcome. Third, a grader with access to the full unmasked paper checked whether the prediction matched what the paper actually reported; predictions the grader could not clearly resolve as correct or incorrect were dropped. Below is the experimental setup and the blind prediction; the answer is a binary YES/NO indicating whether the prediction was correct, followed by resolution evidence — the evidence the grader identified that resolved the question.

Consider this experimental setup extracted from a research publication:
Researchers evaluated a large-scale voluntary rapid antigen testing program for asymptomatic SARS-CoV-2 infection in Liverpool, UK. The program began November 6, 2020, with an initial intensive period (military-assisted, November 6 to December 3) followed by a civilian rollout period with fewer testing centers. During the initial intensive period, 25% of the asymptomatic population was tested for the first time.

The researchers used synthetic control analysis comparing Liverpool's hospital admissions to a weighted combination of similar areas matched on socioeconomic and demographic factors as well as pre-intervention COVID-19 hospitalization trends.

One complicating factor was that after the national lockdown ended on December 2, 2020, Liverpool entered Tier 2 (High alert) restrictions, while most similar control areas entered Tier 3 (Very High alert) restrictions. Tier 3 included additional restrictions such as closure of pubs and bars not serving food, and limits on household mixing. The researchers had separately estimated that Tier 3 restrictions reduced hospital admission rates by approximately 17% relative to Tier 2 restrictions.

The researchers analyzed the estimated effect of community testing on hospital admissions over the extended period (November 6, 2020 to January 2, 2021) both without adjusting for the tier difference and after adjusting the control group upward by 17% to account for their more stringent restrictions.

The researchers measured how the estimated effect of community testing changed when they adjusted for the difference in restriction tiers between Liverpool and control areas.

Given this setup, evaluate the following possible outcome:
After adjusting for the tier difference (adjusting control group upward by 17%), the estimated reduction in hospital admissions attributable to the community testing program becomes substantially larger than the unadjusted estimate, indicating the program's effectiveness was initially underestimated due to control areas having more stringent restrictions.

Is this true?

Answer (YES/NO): YES